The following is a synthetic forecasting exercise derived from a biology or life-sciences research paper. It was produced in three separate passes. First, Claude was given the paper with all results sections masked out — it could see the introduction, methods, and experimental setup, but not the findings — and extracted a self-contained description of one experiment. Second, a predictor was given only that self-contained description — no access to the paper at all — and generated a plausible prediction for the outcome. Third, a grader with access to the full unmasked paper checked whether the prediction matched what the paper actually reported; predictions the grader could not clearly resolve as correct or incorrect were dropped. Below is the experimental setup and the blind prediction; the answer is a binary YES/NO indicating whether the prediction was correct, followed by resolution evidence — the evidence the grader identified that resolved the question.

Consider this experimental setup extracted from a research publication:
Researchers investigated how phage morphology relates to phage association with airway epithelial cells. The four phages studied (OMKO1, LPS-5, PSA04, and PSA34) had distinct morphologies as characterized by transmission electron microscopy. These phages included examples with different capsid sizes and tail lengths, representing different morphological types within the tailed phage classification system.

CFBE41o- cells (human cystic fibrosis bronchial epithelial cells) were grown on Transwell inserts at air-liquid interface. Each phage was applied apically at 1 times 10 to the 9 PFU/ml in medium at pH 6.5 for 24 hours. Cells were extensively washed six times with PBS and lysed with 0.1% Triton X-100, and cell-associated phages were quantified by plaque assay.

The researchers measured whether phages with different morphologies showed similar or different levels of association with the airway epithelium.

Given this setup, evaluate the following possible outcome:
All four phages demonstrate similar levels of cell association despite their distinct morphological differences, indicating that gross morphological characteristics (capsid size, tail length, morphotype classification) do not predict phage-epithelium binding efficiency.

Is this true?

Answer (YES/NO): NO